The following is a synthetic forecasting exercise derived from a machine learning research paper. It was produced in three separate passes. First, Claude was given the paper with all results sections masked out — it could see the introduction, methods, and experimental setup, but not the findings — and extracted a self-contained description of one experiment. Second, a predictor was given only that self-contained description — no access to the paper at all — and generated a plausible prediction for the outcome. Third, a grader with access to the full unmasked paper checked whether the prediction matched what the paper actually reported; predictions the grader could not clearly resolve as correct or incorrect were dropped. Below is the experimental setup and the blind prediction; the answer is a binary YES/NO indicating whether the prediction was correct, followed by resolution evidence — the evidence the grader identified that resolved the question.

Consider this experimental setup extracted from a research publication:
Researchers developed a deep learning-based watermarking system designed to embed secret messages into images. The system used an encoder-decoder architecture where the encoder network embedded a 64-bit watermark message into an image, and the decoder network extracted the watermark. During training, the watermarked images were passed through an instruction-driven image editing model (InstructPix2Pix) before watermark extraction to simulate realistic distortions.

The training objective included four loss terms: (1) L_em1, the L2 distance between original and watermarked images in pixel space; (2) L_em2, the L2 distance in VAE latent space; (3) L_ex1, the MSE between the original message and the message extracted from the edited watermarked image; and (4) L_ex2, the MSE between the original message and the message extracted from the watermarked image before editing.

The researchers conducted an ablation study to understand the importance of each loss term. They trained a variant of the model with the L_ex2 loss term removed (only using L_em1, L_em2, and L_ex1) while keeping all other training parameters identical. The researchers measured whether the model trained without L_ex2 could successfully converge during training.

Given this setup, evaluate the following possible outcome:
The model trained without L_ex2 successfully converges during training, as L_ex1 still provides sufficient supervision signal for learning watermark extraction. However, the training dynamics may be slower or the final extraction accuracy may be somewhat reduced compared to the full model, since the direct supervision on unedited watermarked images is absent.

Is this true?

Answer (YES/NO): NO